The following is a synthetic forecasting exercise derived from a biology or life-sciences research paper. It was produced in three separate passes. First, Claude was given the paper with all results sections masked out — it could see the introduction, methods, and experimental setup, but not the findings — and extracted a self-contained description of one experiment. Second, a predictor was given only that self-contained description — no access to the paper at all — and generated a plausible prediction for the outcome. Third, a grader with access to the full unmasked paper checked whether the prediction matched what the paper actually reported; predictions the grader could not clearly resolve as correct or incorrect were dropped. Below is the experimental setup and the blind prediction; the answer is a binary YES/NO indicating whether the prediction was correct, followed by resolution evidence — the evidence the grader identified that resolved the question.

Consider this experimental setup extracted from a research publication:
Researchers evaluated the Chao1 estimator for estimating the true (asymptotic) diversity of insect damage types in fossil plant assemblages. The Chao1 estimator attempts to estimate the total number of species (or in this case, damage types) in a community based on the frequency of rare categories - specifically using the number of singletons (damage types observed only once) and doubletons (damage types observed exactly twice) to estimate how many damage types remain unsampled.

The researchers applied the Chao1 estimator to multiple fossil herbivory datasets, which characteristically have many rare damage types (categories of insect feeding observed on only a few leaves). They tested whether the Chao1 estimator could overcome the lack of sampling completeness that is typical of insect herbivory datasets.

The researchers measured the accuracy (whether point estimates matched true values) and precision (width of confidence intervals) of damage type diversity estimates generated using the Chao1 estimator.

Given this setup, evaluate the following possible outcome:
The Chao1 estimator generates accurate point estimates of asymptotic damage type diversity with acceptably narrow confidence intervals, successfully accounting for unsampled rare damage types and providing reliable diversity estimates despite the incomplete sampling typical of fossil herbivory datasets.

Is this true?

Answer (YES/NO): NO